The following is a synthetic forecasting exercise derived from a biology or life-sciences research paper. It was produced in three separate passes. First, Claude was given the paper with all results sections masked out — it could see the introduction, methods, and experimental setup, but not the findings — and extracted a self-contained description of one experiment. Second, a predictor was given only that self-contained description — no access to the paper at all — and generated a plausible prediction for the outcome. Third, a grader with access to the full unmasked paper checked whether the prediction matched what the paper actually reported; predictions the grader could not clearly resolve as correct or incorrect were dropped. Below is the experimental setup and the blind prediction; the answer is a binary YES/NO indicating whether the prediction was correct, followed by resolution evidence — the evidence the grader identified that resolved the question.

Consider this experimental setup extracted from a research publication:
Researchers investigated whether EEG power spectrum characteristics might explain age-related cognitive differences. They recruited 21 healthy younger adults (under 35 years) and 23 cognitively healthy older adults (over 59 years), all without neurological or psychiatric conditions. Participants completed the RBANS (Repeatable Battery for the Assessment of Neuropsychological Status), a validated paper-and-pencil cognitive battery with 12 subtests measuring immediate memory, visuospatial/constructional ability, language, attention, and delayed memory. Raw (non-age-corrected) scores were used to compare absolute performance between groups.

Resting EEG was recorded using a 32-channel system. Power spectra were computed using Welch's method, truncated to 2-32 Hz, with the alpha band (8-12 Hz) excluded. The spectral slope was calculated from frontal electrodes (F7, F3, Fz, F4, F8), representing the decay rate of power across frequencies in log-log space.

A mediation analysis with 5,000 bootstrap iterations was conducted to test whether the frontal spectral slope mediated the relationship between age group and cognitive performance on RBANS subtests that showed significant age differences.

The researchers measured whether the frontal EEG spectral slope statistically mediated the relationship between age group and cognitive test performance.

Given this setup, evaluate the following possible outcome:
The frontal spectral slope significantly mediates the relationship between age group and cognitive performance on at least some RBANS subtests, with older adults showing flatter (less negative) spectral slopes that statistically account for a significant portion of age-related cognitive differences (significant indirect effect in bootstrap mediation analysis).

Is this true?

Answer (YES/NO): YES